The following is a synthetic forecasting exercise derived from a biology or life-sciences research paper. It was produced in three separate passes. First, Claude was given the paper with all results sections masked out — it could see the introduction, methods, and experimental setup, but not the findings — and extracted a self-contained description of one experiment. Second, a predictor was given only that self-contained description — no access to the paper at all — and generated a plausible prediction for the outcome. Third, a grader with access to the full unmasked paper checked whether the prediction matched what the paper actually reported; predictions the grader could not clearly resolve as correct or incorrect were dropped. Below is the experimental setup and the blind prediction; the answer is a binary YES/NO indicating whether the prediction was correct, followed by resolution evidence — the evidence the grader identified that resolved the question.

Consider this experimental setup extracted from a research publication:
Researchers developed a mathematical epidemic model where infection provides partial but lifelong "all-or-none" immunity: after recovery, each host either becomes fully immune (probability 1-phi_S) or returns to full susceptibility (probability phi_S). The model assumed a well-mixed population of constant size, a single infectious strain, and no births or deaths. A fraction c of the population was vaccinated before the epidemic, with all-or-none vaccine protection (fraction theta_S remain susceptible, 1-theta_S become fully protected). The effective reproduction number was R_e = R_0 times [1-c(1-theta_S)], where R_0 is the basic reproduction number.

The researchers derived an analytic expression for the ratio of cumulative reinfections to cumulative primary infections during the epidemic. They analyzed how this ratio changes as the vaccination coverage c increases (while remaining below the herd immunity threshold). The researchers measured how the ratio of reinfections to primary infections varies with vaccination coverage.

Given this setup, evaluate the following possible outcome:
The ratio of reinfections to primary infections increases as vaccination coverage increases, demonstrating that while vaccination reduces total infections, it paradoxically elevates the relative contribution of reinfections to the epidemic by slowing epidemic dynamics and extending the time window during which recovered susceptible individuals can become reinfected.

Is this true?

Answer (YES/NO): NO